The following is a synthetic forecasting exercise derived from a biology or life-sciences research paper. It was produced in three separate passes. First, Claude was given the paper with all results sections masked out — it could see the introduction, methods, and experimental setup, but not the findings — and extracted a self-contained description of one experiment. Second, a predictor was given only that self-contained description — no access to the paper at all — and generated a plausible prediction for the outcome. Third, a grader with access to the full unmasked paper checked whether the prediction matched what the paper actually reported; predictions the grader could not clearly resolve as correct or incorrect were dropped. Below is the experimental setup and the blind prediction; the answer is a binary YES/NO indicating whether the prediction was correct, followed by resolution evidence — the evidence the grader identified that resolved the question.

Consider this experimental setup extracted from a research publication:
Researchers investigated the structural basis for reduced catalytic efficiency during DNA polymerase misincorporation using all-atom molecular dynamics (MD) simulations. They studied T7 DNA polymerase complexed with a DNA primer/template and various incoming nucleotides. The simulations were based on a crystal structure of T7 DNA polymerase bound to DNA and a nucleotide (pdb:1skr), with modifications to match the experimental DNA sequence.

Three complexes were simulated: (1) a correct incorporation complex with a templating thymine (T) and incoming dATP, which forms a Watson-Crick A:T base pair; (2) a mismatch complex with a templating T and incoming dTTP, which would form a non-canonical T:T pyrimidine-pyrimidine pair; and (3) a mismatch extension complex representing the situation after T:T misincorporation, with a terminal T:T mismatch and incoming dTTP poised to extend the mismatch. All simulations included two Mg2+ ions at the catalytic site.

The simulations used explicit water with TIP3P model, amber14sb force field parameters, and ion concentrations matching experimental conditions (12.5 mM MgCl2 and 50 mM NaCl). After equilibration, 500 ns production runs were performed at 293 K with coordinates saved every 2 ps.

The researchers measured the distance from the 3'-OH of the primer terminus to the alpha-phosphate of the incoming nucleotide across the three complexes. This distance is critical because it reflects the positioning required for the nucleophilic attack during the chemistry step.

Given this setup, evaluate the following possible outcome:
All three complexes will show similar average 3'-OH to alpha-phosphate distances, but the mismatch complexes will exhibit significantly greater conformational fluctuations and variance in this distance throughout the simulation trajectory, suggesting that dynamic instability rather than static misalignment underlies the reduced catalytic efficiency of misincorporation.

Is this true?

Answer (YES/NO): NO